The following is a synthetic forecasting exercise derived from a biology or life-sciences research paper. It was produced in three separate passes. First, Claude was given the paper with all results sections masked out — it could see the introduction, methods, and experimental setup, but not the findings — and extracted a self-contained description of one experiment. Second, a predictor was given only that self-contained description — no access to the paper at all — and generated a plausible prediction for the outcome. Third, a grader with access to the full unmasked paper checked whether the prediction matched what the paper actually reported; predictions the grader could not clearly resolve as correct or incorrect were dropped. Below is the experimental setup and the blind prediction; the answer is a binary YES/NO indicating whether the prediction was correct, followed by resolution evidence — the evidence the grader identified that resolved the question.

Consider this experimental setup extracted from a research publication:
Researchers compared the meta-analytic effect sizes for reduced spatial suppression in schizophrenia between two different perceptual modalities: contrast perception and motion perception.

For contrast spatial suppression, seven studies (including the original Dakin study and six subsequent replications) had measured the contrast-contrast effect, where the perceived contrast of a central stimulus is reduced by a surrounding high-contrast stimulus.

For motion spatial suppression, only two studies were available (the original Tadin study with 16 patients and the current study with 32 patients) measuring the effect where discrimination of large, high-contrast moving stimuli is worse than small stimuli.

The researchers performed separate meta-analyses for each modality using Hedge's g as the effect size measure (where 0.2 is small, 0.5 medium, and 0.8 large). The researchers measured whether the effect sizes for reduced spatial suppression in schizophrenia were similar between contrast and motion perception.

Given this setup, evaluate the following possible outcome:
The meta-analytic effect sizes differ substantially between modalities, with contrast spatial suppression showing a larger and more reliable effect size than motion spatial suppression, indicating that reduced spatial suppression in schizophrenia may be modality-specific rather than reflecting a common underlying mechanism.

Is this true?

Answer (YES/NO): NO